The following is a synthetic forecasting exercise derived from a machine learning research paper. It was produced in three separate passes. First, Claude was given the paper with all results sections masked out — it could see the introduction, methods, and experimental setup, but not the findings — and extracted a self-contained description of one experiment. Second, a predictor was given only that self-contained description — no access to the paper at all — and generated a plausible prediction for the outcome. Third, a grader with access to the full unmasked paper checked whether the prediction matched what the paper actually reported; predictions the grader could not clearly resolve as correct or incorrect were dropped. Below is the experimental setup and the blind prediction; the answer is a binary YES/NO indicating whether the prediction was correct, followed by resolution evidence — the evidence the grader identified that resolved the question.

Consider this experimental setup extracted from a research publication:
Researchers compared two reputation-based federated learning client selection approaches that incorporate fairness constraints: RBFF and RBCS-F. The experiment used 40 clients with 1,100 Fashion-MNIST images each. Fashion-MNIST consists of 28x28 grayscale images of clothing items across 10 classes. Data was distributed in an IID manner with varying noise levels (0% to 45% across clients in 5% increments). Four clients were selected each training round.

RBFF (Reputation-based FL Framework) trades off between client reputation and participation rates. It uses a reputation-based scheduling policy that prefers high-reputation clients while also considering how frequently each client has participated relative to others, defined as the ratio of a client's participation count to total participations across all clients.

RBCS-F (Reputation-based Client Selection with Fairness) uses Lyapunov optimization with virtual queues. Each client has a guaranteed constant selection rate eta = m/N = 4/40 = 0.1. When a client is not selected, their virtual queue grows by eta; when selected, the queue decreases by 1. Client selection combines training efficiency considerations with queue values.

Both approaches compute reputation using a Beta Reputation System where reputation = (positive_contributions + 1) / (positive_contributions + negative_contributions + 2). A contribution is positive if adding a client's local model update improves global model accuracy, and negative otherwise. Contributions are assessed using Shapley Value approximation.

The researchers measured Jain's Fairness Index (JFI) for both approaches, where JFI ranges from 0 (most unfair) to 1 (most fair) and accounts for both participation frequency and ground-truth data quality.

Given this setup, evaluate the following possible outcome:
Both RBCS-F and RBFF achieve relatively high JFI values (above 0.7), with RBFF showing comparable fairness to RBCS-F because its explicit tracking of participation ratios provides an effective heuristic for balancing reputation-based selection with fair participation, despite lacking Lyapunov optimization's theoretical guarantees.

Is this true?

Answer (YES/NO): NO